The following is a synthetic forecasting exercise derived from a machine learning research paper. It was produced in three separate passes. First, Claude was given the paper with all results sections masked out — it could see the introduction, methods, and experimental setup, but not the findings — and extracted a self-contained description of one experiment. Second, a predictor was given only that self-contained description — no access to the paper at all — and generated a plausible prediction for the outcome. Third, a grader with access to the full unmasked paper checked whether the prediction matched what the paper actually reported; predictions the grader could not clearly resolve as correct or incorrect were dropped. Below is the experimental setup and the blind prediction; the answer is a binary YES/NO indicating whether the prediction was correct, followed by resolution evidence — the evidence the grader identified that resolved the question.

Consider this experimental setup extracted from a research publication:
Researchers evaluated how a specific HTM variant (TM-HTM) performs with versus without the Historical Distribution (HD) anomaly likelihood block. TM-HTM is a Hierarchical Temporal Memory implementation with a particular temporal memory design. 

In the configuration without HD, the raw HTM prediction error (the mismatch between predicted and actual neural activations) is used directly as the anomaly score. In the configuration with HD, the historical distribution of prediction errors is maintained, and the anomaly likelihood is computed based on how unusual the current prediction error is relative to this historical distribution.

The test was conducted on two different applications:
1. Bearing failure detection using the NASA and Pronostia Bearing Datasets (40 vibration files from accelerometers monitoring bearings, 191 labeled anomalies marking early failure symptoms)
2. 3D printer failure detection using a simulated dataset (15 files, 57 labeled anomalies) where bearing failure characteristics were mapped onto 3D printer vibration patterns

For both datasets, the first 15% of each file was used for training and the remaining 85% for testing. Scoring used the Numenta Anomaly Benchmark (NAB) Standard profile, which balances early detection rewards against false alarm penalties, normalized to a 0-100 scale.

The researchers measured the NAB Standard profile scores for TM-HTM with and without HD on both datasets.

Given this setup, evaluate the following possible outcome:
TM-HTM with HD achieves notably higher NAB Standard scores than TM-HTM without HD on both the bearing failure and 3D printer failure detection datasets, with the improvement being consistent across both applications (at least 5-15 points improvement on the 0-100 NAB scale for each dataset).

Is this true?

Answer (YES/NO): NO